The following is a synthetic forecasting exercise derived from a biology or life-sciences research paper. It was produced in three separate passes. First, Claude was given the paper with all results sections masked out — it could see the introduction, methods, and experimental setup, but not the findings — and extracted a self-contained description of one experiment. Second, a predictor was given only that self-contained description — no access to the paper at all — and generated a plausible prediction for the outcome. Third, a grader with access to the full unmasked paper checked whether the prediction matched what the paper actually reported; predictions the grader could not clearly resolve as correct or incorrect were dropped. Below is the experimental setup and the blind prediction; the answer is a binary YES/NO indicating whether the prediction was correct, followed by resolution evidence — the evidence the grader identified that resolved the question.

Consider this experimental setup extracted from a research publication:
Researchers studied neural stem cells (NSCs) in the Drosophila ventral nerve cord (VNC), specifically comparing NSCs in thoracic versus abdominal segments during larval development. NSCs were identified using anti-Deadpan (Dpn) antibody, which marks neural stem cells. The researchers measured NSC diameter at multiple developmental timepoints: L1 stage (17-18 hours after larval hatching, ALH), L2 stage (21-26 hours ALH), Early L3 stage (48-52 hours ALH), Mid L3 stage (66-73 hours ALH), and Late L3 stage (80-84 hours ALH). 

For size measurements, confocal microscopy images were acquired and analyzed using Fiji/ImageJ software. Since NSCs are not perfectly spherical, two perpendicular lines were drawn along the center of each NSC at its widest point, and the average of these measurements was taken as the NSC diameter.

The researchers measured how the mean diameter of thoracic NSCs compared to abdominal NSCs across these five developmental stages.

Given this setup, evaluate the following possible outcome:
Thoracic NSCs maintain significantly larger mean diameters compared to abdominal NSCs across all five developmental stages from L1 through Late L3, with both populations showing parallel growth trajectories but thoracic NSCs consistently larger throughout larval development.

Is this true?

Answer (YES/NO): NO